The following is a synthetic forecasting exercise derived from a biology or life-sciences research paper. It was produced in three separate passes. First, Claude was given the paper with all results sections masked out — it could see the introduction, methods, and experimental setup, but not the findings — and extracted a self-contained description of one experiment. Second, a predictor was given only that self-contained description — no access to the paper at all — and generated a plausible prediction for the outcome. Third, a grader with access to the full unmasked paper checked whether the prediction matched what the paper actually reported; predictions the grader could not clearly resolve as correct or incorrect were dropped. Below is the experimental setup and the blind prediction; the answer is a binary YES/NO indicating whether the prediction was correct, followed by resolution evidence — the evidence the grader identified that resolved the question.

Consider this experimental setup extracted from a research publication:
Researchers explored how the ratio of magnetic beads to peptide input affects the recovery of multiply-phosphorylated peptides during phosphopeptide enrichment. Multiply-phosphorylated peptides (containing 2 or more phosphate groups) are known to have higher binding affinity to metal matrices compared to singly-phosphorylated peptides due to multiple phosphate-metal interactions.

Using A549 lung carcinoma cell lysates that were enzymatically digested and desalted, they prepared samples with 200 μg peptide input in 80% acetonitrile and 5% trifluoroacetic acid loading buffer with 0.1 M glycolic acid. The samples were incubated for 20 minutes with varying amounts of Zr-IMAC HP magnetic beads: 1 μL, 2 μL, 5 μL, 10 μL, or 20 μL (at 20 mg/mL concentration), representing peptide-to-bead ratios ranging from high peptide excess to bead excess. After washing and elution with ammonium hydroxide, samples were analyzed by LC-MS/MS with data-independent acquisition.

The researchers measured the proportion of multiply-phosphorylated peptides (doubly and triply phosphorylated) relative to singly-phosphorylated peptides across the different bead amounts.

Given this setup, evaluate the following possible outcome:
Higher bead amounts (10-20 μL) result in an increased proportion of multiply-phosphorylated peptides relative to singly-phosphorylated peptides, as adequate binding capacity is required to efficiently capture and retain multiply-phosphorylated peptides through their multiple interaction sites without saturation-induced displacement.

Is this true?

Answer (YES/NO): NO